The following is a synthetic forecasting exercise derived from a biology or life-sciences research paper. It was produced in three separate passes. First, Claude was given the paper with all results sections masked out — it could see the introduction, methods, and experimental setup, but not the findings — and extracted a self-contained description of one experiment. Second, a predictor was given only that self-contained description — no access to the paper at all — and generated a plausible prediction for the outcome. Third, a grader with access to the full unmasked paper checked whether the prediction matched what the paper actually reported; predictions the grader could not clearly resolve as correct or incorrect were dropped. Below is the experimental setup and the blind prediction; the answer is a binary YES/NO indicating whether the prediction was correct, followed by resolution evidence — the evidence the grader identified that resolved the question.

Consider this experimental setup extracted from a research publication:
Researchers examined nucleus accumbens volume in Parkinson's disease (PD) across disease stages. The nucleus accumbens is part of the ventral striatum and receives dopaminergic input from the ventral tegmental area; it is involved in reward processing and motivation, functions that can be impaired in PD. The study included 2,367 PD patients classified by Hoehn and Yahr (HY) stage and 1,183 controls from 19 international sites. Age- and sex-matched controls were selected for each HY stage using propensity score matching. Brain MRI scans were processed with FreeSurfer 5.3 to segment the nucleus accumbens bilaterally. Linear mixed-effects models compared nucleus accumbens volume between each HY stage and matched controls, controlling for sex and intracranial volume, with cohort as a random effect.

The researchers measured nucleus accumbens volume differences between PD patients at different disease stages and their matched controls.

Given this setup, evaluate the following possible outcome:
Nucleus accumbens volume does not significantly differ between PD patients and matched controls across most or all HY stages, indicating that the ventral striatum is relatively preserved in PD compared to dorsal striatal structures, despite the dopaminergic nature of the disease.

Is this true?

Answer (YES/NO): YES